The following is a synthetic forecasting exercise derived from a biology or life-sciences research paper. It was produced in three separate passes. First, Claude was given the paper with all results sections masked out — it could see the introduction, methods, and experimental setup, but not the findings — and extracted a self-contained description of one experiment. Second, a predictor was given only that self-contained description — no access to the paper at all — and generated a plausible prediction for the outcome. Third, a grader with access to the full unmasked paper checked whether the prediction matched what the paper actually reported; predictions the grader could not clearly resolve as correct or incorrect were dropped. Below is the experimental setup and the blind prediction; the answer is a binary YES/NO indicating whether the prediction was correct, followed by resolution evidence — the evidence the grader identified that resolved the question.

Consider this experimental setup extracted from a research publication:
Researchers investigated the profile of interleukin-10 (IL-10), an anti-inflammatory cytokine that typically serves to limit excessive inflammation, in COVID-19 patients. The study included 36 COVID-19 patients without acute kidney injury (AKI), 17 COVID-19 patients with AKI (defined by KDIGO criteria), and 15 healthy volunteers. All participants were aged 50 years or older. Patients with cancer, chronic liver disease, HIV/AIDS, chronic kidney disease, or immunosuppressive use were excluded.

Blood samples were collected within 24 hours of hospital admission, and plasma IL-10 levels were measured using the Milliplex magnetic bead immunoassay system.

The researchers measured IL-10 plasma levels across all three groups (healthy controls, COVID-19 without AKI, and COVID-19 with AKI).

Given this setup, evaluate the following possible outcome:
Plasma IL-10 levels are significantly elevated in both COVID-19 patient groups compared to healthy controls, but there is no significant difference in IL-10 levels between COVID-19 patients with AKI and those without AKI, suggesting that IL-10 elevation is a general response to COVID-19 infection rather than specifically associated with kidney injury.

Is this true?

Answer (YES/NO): NO